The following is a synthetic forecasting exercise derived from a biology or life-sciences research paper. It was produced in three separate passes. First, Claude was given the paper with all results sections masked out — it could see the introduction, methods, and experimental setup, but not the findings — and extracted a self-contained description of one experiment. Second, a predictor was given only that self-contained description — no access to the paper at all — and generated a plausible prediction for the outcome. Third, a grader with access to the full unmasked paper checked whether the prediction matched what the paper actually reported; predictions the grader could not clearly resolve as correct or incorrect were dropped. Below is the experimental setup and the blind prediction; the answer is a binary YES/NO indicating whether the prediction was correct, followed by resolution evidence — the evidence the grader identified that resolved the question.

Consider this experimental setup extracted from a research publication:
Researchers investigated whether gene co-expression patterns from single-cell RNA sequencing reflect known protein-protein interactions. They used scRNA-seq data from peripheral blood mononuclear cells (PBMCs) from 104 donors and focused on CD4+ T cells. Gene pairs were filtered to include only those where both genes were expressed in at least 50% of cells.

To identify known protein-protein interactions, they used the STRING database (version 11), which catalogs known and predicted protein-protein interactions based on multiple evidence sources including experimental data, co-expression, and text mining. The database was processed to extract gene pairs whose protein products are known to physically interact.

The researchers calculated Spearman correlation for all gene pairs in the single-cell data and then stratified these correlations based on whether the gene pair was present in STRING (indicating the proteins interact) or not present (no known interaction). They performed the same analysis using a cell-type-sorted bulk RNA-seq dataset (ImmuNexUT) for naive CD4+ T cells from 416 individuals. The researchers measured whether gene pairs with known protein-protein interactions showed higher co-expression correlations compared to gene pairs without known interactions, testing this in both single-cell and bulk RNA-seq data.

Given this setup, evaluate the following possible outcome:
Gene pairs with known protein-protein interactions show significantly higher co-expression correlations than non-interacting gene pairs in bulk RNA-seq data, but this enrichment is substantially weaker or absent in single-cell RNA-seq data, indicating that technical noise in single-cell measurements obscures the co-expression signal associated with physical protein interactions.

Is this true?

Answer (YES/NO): NO